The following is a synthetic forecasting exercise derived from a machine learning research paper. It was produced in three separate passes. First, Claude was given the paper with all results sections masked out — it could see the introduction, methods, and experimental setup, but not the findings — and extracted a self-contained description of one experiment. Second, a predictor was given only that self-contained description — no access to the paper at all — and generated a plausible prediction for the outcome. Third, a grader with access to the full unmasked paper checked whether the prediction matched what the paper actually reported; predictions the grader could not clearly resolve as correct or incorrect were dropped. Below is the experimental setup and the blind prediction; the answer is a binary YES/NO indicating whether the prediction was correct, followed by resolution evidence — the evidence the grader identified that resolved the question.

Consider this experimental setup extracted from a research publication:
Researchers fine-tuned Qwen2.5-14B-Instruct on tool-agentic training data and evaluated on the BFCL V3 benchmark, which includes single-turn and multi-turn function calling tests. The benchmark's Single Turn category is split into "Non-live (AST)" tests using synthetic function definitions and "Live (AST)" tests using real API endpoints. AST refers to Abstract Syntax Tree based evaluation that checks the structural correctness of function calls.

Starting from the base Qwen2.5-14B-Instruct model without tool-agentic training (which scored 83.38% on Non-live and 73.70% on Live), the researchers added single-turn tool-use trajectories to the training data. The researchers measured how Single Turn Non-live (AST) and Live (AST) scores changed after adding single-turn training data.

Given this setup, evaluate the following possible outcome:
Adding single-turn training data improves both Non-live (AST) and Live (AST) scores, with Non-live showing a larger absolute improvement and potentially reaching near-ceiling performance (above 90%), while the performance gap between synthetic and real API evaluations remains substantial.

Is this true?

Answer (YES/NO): NO